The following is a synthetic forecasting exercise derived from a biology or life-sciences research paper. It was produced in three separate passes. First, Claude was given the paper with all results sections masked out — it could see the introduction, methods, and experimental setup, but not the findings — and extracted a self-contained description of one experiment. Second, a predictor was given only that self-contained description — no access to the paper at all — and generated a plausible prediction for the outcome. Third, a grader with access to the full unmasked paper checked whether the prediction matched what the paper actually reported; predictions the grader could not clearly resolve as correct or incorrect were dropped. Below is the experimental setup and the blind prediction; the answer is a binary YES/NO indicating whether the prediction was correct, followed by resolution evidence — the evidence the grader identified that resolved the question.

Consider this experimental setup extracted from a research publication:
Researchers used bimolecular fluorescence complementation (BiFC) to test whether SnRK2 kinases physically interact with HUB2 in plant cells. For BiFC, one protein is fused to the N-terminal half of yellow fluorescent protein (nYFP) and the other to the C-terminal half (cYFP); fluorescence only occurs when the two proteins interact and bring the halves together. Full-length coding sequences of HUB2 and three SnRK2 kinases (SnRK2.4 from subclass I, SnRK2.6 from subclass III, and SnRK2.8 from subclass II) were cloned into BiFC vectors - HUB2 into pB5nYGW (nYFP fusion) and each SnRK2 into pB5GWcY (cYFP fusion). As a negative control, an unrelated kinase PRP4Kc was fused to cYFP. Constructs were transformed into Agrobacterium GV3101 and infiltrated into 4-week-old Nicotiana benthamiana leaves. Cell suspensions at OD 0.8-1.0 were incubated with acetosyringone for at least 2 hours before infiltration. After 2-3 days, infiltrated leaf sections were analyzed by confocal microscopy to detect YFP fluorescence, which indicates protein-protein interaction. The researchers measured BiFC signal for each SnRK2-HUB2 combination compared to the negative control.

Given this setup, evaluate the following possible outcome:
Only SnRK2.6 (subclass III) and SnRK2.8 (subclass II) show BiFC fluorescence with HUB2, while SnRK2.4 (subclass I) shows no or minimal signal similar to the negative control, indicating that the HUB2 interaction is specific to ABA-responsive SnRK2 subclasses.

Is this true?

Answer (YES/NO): NO